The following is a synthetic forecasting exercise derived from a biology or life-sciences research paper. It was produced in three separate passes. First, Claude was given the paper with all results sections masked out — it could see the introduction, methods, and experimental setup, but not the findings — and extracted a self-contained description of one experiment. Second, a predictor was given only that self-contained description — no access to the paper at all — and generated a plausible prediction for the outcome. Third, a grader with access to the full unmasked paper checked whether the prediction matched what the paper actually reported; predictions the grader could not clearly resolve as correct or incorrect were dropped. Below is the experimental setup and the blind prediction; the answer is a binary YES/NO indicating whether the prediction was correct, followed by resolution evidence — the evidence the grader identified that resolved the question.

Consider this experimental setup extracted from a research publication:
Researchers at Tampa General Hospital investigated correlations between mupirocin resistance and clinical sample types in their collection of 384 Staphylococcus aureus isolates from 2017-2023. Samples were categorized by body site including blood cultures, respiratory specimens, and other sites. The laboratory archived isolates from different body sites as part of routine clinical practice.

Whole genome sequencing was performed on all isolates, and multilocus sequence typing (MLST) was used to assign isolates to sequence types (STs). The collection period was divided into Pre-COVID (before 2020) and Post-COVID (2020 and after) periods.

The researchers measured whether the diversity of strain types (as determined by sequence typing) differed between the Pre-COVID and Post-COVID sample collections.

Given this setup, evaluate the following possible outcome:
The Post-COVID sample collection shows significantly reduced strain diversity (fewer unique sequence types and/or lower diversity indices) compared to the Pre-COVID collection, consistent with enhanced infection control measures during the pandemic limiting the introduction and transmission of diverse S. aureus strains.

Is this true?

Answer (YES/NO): NO